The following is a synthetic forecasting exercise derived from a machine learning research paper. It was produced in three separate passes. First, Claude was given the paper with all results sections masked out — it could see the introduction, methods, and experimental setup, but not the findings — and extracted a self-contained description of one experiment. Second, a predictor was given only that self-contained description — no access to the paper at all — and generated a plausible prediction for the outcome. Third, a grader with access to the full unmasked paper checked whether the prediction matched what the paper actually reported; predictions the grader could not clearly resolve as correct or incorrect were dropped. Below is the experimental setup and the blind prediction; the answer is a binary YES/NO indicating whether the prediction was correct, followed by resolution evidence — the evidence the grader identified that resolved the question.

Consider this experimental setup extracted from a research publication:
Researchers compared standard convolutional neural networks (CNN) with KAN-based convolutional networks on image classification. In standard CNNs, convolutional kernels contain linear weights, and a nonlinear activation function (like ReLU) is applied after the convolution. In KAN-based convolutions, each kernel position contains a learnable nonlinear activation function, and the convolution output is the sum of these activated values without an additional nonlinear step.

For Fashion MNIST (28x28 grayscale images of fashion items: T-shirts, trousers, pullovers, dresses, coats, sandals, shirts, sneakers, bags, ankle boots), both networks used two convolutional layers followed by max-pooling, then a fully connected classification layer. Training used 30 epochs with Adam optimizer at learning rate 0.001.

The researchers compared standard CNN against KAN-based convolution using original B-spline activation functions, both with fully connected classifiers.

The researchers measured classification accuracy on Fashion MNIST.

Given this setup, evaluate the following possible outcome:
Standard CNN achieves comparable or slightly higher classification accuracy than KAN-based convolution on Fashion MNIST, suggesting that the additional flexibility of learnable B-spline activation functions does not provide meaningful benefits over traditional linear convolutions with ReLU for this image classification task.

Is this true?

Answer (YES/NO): YES